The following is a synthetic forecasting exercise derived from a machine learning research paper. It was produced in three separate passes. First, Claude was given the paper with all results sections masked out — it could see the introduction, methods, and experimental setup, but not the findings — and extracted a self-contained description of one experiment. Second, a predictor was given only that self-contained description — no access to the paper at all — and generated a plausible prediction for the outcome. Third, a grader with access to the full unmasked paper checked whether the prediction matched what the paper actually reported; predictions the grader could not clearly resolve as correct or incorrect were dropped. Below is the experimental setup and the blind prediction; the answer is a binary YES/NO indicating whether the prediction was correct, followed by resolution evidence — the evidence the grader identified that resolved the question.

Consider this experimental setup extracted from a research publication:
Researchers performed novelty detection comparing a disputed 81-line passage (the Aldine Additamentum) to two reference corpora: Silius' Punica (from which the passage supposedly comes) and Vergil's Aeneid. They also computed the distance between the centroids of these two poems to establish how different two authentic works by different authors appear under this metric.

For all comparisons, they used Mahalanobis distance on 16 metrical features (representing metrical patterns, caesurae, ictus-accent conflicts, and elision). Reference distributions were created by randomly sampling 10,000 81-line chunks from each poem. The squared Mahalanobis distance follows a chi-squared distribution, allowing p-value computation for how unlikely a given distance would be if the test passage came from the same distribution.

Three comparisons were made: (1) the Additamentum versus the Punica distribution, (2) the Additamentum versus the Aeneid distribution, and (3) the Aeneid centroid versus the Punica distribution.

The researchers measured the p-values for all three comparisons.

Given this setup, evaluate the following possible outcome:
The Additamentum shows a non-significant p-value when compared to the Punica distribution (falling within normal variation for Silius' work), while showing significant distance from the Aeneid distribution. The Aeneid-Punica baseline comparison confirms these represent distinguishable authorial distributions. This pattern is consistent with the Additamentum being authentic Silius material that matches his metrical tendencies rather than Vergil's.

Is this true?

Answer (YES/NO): NO